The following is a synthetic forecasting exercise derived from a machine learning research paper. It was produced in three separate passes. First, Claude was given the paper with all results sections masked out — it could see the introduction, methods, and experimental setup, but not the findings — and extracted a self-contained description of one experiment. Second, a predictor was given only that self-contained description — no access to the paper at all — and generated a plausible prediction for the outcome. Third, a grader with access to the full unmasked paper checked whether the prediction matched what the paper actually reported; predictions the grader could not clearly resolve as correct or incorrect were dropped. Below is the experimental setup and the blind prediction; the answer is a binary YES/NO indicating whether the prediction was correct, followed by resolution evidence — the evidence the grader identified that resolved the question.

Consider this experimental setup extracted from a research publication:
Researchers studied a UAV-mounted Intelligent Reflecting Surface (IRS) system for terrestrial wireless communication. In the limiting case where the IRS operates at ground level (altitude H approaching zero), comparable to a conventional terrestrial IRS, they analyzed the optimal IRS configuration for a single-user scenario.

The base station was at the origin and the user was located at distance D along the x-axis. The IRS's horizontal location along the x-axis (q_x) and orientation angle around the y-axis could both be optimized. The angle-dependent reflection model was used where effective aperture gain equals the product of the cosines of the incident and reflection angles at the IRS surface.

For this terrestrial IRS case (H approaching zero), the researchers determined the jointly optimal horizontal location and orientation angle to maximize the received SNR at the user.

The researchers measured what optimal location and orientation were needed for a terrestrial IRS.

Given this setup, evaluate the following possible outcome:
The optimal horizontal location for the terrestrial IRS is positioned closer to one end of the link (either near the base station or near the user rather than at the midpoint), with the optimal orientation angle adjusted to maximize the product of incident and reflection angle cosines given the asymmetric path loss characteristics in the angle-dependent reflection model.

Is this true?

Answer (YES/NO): YES